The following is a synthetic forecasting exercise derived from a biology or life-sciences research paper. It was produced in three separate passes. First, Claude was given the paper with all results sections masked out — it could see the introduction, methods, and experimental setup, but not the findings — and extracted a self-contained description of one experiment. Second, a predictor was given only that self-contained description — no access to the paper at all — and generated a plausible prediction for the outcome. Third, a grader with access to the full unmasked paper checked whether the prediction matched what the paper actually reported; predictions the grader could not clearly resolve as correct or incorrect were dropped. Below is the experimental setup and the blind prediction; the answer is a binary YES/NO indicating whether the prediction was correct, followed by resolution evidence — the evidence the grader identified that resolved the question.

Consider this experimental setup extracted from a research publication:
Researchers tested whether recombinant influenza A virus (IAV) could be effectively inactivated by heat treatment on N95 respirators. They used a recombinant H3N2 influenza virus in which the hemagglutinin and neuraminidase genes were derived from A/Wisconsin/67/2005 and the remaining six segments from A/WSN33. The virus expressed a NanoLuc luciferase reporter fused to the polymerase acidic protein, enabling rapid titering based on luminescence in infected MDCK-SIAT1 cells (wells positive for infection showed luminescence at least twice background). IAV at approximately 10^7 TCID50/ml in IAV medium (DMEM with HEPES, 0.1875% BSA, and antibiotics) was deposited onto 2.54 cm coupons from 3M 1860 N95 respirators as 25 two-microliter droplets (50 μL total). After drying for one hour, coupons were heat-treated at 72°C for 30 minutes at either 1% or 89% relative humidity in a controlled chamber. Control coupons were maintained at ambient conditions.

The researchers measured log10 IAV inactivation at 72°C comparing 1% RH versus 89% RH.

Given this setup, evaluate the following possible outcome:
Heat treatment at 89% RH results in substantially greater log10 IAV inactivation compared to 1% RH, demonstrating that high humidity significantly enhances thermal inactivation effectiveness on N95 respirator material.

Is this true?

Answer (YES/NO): YES